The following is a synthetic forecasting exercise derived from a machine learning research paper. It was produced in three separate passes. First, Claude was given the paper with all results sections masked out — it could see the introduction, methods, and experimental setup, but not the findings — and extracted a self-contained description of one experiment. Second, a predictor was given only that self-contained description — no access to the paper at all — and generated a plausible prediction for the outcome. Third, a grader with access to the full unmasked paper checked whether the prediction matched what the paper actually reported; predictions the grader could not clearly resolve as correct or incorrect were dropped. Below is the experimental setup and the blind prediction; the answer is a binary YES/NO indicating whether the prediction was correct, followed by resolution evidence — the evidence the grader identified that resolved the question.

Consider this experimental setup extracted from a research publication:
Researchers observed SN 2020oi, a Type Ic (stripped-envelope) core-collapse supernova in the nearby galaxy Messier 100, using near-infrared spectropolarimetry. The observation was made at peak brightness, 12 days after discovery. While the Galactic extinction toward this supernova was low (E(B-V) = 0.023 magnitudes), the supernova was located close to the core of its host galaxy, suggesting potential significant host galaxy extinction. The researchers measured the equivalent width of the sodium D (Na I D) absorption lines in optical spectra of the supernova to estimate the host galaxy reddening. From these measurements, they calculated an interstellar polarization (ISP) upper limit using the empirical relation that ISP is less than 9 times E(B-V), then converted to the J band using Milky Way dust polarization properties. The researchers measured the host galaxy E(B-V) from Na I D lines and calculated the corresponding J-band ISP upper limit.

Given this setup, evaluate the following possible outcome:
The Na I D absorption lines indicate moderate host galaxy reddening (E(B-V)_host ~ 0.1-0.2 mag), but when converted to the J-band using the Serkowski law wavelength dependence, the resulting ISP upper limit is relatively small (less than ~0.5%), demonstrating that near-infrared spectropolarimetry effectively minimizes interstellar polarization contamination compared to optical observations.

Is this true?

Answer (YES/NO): YES